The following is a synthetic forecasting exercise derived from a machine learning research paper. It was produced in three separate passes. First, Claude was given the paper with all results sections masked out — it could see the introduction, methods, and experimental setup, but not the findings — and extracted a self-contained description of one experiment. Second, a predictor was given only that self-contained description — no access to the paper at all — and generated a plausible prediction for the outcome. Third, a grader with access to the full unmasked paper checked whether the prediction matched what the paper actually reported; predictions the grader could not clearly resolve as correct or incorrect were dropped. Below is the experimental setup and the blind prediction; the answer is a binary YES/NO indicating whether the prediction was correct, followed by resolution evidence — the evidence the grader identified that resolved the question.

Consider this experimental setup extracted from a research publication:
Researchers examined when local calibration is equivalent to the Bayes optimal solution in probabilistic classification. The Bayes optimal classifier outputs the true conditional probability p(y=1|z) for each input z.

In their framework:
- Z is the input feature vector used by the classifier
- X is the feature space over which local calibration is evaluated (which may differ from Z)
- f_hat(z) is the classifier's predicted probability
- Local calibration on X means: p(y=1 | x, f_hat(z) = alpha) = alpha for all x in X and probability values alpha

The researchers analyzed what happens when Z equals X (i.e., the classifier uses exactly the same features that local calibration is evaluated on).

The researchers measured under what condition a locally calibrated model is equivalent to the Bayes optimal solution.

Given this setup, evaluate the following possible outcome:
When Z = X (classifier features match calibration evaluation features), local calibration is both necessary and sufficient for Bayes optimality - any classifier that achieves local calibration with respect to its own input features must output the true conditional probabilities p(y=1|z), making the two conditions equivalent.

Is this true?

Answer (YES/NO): YES